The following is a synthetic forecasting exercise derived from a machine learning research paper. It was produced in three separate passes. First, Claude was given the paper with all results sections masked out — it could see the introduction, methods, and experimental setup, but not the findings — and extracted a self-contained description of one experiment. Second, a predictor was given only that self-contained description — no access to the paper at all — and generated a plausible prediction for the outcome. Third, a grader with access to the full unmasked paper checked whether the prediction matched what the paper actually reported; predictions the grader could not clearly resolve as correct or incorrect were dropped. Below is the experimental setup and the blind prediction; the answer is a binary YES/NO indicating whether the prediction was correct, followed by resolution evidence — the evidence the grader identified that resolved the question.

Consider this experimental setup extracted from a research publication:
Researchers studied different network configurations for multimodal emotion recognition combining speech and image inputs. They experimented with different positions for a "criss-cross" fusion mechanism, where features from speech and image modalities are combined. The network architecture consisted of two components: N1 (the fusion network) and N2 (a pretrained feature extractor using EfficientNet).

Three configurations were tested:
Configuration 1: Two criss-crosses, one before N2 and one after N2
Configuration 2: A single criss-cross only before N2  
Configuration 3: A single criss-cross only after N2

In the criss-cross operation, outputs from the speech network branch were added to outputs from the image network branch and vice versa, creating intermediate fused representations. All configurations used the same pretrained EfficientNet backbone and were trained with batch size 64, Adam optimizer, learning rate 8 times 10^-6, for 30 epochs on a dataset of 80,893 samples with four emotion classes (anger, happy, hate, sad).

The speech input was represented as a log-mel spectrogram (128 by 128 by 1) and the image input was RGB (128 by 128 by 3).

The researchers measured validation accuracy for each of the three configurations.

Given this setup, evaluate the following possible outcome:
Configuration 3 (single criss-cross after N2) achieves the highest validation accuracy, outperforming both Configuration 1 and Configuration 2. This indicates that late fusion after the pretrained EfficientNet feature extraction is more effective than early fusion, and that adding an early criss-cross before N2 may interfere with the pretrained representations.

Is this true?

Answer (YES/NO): YES